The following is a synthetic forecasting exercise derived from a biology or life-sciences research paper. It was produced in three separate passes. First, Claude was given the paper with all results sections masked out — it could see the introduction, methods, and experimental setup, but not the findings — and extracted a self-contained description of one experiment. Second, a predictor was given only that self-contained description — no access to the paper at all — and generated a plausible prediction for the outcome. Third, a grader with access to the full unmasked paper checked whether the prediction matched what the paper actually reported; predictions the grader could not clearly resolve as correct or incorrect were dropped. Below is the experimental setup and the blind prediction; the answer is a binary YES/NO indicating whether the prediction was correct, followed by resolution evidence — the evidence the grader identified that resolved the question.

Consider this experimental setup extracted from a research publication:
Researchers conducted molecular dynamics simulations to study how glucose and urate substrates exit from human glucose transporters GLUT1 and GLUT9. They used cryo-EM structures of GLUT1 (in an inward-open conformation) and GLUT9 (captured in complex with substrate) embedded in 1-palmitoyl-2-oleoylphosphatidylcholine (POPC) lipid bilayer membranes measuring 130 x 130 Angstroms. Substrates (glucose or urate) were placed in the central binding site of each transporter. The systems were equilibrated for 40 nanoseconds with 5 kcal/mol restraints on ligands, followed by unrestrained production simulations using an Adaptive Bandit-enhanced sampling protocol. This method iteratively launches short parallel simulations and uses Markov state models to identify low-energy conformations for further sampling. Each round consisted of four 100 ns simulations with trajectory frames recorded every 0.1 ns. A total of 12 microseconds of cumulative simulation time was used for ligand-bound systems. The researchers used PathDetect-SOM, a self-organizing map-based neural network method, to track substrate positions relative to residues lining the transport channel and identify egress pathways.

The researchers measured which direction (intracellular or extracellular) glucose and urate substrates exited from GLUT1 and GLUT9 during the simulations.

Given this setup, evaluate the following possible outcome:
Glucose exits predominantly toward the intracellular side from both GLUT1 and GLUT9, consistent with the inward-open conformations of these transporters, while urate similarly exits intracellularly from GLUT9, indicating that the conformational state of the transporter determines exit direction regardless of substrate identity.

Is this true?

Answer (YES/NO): YES